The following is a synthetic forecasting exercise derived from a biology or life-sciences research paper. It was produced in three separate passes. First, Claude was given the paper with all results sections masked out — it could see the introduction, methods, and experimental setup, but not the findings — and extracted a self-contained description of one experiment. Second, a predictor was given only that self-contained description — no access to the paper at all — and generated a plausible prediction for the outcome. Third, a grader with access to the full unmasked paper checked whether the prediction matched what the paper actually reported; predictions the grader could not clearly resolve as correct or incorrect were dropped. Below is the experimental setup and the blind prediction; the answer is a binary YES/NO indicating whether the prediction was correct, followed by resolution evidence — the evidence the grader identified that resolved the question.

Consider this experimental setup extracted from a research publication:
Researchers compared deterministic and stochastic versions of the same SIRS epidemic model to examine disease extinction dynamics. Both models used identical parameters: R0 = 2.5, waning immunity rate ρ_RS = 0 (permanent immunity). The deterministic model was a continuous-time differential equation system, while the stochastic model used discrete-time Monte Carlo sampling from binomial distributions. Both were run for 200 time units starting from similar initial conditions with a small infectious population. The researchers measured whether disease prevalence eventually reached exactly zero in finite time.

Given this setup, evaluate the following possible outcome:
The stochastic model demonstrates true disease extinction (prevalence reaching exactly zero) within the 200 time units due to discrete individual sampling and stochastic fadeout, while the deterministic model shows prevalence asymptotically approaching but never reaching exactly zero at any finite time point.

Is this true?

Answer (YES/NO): YES